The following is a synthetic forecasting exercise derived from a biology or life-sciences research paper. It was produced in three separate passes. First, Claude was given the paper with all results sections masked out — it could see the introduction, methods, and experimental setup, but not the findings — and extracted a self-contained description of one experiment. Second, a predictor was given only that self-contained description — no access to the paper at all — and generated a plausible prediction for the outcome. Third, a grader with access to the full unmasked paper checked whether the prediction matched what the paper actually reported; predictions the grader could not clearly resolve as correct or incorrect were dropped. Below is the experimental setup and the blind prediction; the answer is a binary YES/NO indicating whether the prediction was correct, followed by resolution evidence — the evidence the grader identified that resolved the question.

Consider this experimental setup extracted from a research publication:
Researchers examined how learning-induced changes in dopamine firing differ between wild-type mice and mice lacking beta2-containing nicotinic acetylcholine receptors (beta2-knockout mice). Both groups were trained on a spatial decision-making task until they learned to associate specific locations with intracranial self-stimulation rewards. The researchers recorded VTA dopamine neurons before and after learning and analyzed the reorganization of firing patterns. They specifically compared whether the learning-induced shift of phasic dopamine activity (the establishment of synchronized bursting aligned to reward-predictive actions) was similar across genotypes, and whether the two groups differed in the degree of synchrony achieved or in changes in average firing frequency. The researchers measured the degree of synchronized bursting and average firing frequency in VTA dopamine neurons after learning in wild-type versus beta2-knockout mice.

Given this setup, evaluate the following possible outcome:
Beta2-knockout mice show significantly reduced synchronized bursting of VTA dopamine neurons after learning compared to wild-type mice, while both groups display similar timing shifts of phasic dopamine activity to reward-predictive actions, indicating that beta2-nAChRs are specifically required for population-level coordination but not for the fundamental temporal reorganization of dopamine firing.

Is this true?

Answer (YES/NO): YES